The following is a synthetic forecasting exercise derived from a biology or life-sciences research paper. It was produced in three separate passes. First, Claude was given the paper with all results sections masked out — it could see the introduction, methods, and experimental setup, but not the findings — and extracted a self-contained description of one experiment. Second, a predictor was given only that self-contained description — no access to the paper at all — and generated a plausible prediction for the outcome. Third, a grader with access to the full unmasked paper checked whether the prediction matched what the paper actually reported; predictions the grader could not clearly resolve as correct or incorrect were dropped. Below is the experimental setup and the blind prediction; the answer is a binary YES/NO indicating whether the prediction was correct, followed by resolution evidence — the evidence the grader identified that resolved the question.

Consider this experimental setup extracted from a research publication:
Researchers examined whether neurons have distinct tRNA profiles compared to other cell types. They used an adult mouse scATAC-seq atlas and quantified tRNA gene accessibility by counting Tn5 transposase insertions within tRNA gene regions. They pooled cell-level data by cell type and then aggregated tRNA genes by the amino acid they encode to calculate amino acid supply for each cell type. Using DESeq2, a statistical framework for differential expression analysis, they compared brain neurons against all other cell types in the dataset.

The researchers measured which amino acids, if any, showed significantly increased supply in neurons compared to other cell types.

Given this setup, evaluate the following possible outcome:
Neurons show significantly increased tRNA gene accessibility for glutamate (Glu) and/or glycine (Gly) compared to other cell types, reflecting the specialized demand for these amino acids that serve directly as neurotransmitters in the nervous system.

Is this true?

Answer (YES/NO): NO